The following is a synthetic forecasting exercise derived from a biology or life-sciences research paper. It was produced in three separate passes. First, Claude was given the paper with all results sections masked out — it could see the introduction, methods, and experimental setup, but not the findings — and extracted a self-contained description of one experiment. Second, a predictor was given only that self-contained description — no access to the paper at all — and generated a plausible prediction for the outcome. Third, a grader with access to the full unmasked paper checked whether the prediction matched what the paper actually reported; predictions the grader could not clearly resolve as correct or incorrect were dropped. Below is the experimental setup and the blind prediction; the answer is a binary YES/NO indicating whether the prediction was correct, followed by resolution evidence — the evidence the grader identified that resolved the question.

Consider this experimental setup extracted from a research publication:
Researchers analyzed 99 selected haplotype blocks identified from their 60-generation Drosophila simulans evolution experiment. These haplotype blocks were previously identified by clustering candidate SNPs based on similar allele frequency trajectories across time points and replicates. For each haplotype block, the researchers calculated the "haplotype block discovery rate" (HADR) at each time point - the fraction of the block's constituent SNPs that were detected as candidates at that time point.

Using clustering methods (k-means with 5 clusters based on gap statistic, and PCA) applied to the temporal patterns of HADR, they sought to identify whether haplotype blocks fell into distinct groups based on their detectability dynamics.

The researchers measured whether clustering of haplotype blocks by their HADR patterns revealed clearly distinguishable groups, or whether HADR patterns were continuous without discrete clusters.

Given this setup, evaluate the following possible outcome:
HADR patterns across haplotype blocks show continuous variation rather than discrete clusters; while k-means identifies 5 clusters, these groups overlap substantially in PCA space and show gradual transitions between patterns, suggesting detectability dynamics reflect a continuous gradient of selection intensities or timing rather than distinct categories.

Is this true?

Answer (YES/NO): NO